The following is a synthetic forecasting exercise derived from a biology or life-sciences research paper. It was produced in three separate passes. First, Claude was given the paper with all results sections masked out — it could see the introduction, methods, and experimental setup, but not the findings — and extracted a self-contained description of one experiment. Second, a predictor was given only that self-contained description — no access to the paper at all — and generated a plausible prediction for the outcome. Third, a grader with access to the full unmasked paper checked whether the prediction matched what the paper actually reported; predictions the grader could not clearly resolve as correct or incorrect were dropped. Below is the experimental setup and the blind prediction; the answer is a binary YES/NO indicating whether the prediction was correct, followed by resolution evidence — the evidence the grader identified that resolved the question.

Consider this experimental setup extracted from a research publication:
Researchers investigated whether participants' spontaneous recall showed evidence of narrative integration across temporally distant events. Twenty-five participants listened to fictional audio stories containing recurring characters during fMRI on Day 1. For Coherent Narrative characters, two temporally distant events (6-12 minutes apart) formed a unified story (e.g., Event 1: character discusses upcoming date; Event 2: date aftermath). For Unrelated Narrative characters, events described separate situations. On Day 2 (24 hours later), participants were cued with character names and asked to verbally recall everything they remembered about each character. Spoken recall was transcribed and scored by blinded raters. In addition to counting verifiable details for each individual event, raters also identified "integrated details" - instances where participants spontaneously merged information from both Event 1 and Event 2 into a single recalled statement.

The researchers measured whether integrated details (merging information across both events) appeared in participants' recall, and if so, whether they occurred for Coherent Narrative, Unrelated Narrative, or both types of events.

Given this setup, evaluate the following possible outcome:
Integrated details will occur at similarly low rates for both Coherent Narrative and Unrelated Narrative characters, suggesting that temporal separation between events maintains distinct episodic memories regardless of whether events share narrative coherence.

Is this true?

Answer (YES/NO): NO